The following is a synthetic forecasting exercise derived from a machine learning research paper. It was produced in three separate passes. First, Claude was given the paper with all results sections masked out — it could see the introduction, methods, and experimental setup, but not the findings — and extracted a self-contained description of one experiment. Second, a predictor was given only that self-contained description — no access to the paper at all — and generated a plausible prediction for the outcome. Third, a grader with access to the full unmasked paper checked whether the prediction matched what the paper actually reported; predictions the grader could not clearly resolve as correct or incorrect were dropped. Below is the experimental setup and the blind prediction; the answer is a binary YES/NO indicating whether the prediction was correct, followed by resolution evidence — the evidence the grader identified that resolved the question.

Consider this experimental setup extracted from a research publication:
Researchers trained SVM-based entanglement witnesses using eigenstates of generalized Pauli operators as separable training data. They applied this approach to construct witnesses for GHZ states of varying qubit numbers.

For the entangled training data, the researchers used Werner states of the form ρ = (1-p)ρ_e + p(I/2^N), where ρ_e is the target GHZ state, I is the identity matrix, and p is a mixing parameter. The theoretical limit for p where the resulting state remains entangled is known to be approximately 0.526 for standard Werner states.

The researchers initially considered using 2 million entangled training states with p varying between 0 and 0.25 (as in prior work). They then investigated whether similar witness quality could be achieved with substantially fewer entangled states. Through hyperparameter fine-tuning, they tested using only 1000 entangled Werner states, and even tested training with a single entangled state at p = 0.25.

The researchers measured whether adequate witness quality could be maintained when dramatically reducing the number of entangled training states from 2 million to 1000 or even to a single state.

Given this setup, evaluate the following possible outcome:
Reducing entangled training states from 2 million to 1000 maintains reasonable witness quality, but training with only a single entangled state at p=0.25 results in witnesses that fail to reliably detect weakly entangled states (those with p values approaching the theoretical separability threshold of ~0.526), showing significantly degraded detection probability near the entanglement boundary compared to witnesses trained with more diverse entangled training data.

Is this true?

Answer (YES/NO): NO